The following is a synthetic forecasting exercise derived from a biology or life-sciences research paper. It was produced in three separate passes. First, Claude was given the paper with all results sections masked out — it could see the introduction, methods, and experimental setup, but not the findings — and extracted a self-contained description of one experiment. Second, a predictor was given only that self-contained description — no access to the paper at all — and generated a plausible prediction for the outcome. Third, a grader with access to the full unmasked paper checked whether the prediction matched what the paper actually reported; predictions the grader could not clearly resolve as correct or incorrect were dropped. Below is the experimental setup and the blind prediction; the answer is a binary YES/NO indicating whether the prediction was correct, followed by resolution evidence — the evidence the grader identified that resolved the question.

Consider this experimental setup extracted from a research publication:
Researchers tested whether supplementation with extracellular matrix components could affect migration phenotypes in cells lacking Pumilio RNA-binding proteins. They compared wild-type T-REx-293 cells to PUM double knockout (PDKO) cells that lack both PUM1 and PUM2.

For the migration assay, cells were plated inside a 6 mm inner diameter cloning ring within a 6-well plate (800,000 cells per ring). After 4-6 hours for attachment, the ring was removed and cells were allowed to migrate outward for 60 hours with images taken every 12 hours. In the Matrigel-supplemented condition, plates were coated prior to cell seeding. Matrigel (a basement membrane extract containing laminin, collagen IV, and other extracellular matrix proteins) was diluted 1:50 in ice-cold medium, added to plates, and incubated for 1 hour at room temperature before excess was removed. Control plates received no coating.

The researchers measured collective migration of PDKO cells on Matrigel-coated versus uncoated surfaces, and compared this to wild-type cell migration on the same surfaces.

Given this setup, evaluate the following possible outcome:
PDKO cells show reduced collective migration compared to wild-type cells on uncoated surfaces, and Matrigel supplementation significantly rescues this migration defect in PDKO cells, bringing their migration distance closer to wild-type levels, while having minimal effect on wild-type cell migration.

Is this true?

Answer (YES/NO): NO